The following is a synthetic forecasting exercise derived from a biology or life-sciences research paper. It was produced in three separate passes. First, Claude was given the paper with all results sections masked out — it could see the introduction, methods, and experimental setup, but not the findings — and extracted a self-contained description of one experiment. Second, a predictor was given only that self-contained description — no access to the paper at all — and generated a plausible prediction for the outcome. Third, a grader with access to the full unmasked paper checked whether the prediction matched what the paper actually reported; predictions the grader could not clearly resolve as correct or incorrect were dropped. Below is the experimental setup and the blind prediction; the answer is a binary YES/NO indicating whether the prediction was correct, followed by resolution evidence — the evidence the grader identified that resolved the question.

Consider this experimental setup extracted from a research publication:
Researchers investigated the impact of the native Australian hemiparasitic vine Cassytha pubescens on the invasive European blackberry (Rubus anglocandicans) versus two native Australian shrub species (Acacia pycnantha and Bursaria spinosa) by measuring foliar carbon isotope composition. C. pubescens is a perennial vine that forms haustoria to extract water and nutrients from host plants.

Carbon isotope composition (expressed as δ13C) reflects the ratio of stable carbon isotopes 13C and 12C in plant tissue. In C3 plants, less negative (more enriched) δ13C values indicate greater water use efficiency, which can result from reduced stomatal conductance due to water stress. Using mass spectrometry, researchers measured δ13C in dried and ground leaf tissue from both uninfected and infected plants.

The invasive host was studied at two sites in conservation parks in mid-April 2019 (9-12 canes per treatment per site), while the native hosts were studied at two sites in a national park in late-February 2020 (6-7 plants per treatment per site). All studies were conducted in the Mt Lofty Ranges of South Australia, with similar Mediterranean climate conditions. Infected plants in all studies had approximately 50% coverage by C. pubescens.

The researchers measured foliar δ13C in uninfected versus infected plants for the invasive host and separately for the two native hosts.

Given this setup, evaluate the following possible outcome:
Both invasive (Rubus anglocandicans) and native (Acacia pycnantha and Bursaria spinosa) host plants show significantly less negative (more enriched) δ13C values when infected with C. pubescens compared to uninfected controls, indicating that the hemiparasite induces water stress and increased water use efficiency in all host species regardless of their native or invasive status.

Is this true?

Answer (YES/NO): NO